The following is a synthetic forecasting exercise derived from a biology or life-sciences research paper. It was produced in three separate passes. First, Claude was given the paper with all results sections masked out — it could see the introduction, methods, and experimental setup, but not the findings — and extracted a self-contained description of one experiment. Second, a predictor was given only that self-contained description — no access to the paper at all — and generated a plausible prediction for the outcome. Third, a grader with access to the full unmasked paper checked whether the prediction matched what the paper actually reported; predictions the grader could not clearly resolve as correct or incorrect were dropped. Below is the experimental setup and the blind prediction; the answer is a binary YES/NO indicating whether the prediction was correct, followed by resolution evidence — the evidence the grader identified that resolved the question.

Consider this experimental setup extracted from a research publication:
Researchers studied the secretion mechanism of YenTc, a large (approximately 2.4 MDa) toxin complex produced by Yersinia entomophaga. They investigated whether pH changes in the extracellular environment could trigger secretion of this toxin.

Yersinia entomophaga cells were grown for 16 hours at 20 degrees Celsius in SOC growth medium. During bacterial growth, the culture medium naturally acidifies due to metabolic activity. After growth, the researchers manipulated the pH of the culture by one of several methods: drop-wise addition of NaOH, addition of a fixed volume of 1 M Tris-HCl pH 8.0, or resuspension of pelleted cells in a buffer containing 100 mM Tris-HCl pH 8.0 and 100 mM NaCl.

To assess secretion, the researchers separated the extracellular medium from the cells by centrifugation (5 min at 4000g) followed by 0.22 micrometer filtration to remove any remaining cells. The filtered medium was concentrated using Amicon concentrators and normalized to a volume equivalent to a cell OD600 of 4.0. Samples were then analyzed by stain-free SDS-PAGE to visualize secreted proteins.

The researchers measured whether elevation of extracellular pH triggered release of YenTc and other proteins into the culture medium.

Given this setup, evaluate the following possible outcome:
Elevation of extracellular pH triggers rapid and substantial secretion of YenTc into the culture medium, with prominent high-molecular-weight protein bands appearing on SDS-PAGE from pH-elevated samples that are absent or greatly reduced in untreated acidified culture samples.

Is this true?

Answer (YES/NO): YES